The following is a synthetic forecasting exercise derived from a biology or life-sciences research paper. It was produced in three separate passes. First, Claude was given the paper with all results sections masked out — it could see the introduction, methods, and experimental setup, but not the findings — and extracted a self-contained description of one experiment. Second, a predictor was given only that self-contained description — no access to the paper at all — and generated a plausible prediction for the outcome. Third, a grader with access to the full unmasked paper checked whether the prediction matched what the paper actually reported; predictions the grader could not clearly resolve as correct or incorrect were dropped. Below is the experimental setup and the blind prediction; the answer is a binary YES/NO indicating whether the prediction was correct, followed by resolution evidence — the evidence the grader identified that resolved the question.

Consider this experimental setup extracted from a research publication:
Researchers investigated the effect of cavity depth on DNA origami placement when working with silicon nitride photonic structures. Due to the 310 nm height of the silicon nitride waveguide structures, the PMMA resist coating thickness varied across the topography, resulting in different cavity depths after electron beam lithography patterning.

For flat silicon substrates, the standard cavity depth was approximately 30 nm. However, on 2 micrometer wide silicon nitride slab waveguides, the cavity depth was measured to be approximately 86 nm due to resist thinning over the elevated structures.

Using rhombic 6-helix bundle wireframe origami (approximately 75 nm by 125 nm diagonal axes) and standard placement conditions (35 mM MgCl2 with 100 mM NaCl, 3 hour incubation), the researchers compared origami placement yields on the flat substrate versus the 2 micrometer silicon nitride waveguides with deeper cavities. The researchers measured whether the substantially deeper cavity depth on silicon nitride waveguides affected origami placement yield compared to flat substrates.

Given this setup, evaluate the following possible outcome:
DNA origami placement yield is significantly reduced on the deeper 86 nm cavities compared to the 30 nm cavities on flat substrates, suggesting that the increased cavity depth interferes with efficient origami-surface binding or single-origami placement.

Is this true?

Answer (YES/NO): NO